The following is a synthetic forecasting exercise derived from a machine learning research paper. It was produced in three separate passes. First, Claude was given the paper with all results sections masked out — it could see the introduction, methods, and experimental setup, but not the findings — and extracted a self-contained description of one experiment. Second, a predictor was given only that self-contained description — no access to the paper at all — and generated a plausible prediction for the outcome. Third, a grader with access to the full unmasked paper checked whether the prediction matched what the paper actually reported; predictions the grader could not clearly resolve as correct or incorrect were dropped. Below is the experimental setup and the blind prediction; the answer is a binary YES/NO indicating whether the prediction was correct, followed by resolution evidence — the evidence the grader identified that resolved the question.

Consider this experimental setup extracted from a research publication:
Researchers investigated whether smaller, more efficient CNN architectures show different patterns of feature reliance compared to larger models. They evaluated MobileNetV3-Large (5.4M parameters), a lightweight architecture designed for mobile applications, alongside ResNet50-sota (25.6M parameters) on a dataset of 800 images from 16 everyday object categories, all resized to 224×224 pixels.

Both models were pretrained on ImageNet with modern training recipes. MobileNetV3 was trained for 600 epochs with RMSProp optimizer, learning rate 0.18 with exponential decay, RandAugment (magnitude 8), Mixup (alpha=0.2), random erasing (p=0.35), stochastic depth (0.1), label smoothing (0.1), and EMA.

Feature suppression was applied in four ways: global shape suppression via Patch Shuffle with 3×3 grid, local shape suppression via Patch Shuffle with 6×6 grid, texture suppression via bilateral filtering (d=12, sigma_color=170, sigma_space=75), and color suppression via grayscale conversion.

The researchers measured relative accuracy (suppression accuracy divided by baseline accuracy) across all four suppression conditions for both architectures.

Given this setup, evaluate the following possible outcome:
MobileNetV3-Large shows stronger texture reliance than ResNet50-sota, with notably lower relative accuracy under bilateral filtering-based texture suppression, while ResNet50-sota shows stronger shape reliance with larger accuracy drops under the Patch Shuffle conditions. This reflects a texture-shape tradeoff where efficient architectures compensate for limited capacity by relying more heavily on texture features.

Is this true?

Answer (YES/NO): NO